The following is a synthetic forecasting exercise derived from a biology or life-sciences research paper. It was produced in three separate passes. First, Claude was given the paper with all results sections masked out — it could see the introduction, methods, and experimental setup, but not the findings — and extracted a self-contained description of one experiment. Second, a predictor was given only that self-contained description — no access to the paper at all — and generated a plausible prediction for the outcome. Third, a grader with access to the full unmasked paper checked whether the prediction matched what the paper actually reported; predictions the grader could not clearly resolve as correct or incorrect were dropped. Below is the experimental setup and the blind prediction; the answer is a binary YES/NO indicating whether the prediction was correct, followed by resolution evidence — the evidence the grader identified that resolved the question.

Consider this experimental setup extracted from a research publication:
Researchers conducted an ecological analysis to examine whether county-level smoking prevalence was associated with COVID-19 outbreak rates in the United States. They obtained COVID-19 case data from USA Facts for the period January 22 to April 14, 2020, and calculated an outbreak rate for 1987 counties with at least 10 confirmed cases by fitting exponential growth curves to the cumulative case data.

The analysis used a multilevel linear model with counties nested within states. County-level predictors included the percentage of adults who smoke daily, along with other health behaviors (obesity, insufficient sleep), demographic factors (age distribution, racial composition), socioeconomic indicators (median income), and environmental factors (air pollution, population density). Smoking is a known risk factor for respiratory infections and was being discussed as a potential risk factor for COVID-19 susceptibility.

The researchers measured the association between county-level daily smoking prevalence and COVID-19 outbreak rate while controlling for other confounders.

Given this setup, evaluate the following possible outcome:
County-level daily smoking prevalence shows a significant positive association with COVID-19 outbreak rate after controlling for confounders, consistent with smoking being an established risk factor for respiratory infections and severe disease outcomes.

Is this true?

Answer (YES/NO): NO